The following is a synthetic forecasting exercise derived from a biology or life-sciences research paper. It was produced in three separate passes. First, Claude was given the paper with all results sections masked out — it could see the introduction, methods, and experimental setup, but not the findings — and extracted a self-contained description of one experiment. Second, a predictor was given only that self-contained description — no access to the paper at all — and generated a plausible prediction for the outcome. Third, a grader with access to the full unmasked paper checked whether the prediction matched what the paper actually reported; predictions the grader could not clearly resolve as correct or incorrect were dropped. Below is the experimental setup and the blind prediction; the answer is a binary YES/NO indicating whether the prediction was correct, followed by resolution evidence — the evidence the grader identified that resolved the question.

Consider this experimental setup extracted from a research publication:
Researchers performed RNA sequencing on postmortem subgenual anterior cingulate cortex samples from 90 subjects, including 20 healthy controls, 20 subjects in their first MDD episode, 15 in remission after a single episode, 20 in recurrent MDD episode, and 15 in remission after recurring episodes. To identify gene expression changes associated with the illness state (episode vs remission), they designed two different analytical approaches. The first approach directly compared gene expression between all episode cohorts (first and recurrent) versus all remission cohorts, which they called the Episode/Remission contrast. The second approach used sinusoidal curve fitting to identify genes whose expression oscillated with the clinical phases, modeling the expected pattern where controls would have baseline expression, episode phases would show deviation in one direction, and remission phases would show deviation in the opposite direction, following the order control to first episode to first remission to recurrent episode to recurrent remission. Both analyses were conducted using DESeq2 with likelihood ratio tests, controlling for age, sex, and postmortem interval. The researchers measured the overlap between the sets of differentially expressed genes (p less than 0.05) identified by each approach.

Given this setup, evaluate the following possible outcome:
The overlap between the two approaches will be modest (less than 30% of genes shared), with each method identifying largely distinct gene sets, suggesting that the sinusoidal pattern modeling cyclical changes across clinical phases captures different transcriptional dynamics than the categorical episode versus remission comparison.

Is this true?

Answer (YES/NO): NO